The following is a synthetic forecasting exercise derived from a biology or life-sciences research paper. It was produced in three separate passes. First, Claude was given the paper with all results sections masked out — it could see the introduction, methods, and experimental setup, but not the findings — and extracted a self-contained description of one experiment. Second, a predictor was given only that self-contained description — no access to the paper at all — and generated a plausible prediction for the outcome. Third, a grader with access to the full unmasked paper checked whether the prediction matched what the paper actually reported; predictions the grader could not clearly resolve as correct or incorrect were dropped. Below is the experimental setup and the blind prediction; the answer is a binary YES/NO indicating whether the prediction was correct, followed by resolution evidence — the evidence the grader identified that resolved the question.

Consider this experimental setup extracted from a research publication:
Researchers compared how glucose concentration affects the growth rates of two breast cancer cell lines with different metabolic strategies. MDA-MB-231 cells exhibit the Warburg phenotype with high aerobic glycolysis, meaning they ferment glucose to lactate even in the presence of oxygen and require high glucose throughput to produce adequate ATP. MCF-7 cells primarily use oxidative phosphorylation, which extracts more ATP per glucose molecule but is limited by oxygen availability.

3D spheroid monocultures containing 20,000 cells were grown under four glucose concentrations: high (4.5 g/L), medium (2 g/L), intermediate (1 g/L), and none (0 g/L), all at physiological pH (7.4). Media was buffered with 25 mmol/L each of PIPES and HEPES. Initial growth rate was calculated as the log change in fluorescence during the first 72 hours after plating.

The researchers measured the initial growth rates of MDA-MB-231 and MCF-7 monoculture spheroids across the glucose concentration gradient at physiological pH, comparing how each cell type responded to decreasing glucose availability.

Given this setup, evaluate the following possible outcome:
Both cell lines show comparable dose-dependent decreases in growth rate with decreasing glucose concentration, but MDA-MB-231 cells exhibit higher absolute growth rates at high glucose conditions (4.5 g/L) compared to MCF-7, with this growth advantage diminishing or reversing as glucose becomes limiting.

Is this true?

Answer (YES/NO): NO